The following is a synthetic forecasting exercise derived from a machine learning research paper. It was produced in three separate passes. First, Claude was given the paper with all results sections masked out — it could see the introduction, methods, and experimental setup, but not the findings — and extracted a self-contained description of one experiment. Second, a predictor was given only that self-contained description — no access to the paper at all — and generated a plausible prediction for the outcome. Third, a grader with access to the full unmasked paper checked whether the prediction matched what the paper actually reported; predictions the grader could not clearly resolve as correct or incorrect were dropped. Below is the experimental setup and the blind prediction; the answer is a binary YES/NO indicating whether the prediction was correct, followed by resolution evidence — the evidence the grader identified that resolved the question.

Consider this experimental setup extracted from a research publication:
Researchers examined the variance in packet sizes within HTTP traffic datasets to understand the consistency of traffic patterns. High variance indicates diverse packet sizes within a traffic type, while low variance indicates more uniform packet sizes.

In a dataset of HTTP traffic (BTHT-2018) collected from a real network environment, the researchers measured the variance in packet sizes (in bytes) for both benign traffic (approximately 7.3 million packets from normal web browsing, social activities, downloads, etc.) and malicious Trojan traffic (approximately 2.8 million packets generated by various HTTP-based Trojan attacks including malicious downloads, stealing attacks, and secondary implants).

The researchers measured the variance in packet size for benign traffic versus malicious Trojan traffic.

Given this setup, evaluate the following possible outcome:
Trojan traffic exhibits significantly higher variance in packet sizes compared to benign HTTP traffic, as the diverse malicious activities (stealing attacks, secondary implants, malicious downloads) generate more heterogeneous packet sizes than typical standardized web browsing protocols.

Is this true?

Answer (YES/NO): NO